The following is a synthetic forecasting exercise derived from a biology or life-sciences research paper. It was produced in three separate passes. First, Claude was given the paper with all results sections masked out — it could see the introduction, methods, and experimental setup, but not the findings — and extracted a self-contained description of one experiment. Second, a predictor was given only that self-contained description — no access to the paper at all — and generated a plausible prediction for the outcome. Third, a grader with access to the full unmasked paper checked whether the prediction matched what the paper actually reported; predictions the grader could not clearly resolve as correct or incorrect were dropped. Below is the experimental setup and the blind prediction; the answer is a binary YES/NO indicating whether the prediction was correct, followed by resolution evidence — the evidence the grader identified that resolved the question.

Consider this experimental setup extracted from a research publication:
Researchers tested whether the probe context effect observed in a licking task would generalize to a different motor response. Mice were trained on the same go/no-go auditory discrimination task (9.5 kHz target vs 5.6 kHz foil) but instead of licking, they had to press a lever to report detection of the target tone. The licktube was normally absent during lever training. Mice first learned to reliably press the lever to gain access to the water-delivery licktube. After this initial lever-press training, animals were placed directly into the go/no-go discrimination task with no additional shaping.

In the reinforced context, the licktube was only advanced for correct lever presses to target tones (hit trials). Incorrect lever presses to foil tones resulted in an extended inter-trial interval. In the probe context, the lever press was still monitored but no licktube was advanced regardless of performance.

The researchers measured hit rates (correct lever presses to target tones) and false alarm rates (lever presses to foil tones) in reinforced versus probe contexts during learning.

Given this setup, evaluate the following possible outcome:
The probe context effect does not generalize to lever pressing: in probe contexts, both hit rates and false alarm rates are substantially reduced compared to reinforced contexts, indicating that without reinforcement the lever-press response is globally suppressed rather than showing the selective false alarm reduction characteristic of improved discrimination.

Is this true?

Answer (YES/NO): NO